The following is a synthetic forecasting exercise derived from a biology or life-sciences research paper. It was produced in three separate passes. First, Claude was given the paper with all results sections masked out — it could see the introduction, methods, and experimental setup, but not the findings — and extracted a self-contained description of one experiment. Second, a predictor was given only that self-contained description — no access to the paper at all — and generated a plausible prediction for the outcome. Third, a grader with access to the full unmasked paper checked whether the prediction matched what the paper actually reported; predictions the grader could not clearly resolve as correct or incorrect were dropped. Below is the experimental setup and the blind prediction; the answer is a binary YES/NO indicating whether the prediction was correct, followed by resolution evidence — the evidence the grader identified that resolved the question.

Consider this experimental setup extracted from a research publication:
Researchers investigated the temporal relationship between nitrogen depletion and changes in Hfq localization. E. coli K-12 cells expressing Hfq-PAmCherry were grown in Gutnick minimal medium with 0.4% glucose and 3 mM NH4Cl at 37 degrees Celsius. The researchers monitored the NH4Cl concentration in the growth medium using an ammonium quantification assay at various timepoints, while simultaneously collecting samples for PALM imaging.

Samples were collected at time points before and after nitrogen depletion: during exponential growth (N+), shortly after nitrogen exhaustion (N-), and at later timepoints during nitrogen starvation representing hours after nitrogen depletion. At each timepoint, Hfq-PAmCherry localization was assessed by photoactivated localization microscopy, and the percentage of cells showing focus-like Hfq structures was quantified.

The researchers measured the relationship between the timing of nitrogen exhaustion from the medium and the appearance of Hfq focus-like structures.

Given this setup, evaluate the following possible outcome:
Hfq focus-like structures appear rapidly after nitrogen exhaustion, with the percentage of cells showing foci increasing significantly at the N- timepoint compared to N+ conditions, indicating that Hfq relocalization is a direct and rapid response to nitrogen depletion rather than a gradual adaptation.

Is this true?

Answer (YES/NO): NO